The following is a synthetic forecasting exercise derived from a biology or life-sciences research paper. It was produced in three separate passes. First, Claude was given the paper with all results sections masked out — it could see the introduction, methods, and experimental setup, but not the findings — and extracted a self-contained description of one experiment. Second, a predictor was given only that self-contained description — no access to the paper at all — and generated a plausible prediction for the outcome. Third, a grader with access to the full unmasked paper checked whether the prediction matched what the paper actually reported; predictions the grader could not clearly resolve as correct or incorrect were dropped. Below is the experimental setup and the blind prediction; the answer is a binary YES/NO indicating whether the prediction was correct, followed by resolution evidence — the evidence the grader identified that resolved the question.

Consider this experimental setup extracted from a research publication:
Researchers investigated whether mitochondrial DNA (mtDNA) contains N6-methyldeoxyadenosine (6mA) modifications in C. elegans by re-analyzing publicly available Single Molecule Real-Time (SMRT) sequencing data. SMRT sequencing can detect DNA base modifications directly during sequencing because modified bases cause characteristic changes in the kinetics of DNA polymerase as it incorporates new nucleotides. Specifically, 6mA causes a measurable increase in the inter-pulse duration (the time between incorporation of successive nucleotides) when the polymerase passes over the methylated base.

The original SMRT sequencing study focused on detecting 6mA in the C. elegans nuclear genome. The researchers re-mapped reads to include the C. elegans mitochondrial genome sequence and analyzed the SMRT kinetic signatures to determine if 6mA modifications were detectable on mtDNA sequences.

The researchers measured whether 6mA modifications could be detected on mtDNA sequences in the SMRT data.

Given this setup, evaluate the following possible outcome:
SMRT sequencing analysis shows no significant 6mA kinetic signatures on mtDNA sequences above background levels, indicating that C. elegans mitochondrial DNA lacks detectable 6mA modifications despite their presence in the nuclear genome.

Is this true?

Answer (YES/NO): NO